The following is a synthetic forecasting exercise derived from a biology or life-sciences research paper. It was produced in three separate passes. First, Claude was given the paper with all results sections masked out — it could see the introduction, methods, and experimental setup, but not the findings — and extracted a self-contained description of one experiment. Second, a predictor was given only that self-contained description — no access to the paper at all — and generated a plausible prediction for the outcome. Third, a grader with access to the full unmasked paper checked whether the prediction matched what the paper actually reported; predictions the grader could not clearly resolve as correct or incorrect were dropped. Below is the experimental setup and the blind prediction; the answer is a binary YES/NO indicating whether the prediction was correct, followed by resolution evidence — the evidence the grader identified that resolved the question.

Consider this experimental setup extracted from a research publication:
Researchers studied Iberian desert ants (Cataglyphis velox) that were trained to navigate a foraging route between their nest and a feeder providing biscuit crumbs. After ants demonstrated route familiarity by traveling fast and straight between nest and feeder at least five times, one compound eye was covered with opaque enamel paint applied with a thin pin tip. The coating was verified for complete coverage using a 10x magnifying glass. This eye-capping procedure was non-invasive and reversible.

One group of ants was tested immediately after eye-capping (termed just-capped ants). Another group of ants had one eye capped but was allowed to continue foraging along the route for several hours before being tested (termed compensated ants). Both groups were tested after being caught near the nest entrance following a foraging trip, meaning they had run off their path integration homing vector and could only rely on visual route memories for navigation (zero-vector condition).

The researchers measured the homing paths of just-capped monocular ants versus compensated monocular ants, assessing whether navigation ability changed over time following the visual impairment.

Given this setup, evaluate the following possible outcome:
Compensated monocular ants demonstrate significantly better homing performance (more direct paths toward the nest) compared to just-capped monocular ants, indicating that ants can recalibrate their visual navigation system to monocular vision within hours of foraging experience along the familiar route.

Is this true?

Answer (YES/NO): YES